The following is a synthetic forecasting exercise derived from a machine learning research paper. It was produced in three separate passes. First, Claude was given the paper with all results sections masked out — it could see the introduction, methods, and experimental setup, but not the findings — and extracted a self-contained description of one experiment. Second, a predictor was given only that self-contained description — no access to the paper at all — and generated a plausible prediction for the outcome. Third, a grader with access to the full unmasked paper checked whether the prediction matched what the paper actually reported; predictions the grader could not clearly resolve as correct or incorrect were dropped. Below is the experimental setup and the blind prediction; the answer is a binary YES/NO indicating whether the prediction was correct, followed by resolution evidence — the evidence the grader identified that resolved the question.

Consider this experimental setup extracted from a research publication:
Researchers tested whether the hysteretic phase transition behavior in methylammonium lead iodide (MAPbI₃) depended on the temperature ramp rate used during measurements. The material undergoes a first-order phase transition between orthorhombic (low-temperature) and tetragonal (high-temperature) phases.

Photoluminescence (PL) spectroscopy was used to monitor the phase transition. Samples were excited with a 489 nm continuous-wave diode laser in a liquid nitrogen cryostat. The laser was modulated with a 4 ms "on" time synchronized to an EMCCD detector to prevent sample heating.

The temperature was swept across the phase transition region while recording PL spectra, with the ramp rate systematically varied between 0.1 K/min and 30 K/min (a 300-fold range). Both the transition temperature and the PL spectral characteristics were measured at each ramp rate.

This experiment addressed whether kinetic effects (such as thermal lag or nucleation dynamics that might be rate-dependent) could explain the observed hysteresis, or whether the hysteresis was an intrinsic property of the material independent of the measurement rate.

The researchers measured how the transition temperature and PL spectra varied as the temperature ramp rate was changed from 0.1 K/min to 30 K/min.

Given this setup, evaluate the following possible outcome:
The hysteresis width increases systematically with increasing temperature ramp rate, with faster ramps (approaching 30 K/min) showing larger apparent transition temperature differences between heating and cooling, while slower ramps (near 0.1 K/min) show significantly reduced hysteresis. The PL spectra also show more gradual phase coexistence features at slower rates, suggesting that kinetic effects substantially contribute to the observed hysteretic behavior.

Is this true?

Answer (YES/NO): NO